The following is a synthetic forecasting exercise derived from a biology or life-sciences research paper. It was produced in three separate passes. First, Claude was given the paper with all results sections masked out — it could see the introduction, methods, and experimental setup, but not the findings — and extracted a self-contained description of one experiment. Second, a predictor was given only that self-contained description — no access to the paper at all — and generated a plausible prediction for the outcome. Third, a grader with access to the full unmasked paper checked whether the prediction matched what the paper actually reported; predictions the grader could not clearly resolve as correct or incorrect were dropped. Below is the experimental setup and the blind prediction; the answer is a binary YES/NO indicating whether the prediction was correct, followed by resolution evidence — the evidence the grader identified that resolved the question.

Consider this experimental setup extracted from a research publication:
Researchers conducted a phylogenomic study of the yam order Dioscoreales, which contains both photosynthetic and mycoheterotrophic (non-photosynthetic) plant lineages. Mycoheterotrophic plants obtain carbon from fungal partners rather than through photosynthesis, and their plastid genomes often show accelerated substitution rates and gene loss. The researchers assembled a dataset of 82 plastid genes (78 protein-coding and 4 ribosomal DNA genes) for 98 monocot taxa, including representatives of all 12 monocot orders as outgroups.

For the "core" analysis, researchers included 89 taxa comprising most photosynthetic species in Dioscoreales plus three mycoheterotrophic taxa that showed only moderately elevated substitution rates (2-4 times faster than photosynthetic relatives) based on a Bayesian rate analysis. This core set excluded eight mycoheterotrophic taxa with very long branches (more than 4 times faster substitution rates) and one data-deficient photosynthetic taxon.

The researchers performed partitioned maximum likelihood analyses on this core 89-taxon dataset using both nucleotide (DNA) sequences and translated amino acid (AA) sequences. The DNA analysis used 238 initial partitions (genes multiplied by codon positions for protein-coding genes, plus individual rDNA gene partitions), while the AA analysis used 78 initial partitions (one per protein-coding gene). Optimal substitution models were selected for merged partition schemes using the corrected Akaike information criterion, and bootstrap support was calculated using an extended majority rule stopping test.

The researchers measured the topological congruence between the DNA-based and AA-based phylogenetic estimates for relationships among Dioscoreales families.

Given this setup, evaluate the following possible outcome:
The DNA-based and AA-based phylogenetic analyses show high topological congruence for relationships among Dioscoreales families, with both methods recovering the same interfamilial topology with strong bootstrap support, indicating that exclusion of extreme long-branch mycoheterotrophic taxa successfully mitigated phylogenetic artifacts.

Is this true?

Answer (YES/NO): NO